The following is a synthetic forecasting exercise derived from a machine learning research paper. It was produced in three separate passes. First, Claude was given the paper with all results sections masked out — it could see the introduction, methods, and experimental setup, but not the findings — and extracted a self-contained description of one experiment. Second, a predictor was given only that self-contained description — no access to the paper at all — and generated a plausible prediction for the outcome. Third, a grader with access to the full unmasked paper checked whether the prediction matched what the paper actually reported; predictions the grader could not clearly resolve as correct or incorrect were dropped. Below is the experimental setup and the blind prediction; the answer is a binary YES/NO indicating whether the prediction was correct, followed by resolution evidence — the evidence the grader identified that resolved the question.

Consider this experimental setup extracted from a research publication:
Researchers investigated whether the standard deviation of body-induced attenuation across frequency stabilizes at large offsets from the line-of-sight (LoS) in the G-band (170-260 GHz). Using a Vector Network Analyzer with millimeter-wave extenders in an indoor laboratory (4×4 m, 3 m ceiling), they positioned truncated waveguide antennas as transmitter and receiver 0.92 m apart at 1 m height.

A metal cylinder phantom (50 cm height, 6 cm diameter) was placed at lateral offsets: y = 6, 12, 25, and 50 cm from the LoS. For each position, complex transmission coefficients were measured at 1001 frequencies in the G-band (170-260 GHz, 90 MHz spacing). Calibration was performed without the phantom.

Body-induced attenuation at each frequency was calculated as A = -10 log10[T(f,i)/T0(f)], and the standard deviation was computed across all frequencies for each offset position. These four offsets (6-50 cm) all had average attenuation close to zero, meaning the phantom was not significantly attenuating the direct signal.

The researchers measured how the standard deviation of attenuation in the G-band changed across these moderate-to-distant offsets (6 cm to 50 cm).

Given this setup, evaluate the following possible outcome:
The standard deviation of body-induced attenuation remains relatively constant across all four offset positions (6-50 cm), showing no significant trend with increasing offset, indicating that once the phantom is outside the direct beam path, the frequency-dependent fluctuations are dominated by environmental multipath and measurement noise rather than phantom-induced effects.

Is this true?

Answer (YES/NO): NO